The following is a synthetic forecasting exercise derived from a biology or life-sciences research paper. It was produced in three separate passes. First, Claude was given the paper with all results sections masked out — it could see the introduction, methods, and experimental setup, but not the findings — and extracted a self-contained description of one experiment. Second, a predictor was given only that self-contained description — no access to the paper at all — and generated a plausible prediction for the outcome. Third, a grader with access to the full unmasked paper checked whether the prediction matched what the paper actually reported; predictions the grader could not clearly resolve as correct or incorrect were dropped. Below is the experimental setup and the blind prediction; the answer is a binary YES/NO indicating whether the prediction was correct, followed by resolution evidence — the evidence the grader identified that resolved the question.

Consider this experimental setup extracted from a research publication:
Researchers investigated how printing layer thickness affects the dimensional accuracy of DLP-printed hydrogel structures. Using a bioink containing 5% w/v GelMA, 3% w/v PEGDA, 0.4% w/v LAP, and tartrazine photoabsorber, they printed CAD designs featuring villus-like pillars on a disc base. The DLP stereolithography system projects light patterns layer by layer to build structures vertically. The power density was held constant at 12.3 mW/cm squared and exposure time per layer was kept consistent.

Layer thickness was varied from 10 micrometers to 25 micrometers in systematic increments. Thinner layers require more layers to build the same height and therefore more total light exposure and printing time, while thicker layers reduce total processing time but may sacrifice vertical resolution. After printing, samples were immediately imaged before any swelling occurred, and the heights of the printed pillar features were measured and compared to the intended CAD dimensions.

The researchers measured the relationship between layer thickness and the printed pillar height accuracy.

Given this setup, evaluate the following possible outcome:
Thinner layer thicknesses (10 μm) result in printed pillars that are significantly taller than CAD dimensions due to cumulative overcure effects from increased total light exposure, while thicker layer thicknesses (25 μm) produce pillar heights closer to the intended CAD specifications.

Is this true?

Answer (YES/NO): NO